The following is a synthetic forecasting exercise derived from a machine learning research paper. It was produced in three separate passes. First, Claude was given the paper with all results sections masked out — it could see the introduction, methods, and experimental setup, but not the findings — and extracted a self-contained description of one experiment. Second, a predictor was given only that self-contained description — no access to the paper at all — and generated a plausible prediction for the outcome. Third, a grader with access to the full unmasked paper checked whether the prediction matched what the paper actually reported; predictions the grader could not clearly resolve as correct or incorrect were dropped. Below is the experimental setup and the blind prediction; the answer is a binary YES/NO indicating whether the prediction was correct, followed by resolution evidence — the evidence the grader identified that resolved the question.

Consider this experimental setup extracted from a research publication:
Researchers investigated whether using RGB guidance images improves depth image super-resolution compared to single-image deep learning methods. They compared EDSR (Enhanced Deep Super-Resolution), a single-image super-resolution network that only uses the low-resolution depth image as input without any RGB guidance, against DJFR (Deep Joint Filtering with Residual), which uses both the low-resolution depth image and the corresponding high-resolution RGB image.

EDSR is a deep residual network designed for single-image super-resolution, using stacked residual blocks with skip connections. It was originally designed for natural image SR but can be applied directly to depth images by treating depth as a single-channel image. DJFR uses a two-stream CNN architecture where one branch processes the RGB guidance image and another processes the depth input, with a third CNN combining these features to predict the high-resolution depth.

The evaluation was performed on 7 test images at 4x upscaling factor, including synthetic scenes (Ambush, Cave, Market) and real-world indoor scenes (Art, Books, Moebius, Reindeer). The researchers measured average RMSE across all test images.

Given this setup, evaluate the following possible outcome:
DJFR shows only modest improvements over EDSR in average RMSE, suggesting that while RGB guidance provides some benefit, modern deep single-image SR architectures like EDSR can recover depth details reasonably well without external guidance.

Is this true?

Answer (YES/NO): NO